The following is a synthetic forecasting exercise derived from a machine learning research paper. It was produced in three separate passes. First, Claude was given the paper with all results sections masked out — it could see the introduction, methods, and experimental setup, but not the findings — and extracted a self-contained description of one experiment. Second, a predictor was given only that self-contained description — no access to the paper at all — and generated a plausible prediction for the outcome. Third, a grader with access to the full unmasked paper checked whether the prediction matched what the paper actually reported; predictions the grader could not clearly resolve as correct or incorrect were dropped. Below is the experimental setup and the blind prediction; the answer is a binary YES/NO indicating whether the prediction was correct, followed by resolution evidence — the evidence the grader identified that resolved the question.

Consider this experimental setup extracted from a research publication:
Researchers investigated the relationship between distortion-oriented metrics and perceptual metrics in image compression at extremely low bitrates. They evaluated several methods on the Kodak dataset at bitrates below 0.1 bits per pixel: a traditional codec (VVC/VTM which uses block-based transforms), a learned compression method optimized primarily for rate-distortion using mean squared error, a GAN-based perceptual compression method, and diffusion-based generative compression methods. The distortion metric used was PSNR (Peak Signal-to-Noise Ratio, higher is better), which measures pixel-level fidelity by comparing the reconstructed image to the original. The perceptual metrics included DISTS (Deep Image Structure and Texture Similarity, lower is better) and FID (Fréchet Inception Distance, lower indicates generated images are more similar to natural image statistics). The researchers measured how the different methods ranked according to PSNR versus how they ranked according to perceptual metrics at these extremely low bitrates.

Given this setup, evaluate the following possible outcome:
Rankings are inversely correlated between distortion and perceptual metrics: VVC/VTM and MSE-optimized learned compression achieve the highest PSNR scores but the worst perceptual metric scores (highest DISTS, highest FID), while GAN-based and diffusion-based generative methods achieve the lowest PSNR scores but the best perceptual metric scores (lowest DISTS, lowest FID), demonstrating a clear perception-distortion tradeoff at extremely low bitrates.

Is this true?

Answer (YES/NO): NO